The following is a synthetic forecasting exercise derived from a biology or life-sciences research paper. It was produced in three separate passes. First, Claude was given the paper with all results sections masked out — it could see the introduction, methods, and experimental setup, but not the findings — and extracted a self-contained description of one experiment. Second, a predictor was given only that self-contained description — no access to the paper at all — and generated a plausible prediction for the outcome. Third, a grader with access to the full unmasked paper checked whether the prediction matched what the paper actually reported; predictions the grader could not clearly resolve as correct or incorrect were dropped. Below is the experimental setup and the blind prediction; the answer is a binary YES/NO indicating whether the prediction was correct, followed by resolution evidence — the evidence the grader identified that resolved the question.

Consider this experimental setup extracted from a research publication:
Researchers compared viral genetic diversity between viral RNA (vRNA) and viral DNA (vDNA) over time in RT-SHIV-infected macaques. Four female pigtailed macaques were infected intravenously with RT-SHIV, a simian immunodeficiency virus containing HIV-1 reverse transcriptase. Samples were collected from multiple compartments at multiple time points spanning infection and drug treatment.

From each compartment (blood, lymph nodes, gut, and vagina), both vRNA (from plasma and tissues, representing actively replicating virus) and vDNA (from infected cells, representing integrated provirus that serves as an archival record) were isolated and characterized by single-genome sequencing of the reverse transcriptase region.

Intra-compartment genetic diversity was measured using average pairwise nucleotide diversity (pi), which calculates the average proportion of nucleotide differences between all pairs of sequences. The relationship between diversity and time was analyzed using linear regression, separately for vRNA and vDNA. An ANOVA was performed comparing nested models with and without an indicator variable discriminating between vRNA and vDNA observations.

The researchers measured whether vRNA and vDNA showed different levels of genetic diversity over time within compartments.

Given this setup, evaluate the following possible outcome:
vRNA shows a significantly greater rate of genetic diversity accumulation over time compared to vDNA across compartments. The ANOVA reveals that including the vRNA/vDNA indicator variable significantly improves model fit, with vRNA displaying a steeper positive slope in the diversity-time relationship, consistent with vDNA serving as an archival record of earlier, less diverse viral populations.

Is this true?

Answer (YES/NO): NO